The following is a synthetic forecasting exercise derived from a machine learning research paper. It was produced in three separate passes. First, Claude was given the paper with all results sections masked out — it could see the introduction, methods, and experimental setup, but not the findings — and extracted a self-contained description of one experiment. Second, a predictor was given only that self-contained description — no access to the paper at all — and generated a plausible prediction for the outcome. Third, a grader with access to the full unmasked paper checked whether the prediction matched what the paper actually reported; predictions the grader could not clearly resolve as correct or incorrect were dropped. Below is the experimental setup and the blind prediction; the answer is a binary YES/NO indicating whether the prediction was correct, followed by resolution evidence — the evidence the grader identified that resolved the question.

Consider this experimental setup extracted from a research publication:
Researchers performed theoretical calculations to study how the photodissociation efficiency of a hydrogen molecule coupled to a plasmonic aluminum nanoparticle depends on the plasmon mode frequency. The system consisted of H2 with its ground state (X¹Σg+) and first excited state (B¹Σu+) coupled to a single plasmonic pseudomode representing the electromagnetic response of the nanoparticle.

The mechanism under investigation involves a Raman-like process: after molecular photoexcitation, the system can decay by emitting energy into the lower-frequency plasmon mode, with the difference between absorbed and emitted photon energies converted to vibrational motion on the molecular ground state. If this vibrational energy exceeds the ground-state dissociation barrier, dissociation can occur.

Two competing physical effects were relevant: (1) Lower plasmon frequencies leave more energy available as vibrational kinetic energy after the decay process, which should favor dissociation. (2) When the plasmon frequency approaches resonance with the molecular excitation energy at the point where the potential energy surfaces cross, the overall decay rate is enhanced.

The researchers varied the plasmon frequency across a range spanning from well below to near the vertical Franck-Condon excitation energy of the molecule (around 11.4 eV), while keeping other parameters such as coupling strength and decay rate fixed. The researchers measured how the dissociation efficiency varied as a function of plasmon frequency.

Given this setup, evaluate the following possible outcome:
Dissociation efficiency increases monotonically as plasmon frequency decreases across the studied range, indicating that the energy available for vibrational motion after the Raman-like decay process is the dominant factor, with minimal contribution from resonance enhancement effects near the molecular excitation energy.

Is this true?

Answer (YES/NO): NO